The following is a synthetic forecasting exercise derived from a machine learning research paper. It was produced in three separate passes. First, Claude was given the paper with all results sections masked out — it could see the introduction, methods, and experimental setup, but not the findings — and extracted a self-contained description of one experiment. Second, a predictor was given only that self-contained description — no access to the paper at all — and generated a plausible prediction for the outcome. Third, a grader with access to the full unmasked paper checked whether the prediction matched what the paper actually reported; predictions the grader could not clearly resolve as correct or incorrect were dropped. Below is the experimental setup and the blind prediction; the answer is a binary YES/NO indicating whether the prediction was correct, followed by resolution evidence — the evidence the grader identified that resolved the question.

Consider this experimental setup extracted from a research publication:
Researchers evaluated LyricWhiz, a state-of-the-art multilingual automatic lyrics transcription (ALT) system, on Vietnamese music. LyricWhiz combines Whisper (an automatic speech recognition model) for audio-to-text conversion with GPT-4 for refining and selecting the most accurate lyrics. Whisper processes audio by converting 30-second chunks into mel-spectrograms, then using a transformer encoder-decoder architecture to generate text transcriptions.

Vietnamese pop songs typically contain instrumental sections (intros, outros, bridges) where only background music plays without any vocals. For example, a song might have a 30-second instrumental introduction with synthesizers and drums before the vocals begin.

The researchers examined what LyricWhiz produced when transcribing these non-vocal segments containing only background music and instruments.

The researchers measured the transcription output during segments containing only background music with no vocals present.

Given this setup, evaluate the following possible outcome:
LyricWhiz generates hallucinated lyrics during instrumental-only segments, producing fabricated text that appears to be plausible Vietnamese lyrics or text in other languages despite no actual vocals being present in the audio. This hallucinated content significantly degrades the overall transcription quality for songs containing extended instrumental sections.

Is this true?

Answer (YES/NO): YES